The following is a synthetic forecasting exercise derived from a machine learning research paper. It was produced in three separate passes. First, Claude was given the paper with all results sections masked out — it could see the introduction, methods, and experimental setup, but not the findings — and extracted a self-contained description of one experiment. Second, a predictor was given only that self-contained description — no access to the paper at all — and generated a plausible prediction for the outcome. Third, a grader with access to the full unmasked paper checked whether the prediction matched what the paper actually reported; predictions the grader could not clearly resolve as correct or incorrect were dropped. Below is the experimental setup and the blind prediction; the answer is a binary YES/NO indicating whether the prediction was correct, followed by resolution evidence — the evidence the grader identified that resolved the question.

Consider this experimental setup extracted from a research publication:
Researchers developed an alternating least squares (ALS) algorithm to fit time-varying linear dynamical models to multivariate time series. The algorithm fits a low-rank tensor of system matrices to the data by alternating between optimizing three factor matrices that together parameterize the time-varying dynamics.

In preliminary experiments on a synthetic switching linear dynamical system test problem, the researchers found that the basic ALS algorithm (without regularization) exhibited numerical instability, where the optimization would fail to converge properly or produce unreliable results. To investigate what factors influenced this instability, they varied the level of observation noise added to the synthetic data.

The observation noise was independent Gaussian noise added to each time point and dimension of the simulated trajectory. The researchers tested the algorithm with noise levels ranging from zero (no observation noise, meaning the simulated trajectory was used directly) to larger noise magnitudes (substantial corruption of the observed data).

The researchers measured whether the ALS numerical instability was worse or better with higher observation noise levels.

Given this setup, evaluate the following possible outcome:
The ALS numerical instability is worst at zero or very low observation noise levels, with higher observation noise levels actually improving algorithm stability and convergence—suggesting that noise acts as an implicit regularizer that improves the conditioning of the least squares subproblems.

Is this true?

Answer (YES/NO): YES